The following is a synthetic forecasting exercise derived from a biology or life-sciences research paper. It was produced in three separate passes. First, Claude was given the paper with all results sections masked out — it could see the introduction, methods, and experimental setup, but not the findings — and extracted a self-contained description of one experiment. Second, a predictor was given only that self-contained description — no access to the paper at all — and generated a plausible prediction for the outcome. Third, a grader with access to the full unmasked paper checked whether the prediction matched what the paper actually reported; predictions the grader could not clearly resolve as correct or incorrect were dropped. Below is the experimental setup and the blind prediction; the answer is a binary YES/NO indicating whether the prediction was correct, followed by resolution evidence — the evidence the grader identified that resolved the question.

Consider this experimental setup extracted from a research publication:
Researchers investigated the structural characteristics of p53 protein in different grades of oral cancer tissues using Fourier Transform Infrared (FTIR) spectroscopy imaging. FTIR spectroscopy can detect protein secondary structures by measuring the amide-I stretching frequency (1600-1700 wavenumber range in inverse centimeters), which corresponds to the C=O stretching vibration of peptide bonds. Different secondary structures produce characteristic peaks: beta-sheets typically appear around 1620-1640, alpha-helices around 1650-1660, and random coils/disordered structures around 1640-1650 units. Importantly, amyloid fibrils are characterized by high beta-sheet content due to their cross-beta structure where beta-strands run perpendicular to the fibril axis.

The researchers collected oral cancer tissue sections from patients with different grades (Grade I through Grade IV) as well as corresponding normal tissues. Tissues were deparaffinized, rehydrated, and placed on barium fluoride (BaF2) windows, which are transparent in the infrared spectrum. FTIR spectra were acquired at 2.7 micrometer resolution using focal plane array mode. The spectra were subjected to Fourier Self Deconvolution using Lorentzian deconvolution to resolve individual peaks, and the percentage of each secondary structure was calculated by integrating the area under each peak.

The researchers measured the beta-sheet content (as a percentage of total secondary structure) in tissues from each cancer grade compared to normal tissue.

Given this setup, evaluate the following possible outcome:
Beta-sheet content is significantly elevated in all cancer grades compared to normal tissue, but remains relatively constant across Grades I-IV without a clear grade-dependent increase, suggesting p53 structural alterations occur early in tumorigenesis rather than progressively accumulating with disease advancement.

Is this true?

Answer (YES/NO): NO